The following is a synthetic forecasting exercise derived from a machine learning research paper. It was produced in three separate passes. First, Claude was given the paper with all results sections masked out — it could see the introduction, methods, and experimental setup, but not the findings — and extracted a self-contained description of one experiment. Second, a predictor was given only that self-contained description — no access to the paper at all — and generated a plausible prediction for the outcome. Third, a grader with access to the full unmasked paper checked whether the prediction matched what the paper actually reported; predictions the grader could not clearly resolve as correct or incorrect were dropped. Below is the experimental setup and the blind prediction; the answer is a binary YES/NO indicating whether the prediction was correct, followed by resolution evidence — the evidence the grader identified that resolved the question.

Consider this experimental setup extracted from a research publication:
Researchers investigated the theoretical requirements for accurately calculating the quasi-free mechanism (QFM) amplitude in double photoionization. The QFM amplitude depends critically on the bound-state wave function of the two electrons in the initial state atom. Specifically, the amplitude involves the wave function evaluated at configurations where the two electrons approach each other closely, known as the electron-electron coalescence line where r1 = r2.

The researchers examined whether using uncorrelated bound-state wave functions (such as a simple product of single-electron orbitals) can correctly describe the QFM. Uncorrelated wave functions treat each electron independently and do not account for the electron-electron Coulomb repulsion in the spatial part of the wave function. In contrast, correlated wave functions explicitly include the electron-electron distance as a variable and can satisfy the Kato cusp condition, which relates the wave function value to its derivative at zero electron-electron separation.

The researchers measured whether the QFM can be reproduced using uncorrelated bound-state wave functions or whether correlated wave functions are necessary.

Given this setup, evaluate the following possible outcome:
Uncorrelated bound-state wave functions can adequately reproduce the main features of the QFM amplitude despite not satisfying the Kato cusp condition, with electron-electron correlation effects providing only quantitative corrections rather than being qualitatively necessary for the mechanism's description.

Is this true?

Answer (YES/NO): NO